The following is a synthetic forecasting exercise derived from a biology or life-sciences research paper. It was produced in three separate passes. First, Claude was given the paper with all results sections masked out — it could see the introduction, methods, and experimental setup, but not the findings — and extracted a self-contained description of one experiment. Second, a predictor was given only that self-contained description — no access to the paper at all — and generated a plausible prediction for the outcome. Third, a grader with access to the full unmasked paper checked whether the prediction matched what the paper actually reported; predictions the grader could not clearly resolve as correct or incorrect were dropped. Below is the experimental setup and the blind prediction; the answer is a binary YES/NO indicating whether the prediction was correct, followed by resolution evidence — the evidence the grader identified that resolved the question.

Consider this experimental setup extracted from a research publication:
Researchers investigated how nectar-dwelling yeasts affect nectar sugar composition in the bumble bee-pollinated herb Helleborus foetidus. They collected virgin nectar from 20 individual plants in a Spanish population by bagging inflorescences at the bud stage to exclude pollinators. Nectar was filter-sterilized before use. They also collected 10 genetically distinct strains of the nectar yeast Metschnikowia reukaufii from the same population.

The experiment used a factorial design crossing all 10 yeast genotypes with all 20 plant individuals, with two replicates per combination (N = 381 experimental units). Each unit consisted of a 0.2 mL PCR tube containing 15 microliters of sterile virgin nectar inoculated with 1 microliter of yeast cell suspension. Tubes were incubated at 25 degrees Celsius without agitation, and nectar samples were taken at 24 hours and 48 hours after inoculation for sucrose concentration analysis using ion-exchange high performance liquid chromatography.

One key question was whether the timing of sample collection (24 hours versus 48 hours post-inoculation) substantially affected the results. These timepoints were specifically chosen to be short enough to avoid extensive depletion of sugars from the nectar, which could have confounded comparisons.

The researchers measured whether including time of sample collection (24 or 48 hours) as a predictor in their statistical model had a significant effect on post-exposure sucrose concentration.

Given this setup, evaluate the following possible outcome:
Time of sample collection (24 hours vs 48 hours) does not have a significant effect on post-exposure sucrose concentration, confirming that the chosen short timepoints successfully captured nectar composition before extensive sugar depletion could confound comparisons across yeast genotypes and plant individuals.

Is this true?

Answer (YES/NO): YES